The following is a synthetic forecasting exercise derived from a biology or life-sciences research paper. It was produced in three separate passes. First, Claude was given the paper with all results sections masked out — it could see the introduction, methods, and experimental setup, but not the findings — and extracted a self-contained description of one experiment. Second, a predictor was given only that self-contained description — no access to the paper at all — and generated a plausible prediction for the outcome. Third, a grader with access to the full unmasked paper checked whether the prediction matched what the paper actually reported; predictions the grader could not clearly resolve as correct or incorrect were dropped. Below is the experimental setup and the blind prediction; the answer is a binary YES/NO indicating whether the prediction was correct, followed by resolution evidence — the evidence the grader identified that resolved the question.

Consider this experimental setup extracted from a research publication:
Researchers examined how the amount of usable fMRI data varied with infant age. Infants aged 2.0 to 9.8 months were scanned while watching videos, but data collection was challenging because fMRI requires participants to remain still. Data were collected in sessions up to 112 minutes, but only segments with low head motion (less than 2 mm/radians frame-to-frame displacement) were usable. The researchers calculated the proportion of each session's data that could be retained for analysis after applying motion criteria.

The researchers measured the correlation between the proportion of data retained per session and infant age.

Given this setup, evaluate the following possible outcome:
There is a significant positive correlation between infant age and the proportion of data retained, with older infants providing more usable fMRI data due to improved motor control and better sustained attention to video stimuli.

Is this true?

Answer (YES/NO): YES